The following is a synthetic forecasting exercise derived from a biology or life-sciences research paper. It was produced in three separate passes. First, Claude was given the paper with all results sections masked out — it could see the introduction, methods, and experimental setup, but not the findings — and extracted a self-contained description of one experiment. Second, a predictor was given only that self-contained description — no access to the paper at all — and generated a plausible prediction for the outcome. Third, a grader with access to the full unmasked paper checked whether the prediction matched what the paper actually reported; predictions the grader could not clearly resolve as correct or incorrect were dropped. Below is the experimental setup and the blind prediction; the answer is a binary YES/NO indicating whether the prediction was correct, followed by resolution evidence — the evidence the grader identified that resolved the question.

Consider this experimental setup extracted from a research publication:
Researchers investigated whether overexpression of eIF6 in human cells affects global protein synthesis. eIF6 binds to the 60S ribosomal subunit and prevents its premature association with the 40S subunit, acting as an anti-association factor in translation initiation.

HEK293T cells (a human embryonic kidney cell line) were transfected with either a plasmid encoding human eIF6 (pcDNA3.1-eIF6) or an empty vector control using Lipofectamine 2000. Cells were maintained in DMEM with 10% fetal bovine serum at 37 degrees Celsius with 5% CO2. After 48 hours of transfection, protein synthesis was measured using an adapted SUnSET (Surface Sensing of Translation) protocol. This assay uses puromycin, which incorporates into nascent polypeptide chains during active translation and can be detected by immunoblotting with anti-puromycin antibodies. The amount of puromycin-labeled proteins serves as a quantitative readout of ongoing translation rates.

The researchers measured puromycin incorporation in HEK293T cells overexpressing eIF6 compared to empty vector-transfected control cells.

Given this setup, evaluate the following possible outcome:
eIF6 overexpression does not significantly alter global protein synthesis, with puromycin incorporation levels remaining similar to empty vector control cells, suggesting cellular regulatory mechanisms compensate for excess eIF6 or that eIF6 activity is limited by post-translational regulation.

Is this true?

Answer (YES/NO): NO